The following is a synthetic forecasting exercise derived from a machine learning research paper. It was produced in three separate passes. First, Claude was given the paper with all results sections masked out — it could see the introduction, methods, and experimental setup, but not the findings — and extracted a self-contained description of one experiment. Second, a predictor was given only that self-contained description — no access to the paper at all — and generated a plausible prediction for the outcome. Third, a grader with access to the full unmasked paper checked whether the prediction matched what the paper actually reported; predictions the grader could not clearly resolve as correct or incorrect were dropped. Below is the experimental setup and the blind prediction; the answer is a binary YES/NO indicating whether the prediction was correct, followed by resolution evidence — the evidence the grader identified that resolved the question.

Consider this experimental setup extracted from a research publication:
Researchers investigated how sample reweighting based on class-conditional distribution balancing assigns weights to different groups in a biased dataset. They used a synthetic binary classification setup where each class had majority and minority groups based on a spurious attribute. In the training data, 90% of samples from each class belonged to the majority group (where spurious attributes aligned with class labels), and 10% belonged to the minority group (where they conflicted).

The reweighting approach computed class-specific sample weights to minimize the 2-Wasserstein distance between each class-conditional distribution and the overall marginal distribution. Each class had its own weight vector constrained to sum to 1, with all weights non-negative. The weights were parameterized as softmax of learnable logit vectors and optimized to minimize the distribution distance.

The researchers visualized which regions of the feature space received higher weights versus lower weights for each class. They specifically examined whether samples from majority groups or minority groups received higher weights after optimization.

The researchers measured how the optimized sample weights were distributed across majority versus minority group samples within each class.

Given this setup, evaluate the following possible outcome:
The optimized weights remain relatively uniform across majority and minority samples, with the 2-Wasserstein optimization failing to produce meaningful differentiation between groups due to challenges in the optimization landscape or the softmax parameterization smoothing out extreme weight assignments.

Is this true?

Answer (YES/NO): NO